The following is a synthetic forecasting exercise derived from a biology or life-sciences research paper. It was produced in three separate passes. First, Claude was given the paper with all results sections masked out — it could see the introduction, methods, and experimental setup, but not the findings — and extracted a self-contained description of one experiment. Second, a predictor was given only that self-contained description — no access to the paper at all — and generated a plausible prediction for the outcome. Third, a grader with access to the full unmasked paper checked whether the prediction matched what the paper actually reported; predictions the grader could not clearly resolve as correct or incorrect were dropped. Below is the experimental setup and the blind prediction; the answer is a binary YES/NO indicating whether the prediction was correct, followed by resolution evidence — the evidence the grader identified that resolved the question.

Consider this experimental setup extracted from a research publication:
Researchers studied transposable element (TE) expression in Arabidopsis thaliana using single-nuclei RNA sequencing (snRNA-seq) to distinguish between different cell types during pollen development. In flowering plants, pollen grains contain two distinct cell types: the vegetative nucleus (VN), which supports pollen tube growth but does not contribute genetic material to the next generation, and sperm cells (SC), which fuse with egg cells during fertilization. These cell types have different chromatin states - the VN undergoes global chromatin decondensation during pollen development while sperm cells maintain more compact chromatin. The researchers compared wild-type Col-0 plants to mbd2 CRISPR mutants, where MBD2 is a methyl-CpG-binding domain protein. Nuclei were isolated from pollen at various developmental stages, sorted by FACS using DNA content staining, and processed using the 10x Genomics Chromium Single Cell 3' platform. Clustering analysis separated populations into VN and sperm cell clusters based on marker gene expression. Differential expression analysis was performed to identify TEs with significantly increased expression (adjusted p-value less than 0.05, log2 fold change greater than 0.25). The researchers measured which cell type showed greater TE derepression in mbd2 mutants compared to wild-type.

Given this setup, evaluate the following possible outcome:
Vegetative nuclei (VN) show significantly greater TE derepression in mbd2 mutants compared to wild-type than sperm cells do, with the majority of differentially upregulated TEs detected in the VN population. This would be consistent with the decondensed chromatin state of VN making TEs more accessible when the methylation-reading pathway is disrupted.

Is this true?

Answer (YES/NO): YES